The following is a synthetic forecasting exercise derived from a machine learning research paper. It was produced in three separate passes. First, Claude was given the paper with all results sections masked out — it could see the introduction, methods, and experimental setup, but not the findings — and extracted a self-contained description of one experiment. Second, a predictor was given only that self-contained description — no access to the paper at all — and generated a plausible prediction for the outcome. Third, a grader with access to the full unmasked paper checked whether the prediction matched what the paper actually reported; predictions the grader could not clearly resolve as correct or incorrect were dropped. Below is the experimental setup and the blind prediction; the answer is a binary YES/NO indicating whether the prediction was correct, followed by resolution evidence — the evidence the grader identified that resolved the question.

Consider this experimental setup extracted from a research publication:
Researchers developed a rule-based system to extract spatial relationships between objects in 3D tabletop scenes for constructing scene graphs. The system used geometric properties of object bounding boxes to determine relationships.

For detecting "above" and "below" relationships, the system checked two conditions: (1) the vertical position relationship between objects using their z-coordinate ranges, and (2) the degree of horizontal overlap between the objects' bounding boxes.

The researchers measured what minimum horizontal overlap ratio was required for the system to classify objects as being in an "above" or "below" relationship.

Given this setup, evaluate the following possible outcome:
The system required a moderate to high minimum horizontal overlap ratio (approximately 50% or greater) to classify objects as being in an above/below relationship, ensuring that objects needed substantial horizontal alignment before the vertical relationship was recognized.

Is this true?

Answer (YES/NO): YES